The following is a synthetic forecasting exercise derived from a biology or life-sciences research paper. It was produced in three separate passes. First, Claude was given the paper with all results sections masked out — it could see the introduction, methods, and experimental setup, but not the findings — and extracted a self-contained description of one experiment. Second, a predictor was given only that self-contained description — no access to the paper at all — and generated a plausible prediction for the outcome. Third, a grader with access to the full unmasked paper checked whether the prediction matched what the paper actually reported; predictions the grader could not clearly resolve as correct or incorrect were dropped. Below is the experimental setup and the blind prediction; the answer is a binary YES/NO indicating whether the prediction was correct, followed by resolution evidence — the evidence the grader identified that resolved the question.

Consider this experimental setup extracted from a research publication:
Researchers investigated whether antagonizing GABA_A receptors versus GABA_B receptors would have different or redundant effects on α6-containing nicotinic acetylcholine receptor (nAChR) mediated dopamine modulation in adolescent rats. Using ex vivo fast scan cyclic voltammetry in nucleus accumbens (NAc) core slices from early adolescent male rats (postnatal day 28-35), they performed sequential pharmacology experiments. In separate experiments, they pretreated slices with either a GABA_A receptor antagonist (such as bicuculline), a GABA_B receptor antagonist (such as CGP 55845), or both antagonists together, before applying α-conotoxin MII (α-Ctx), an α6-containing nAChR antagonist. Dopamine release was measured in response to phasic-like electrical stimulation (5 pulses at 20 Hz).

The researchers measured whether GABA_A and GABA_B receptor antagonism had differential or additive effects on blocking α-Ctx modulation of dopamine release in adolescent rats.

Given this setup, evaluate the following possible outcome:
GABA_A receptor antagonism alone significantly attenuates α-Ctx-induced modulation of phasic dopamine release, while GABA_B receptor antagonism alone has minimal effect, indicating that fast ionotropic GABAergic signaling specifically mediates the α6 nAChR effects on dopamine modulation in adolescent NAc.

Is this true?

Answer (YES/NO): NO